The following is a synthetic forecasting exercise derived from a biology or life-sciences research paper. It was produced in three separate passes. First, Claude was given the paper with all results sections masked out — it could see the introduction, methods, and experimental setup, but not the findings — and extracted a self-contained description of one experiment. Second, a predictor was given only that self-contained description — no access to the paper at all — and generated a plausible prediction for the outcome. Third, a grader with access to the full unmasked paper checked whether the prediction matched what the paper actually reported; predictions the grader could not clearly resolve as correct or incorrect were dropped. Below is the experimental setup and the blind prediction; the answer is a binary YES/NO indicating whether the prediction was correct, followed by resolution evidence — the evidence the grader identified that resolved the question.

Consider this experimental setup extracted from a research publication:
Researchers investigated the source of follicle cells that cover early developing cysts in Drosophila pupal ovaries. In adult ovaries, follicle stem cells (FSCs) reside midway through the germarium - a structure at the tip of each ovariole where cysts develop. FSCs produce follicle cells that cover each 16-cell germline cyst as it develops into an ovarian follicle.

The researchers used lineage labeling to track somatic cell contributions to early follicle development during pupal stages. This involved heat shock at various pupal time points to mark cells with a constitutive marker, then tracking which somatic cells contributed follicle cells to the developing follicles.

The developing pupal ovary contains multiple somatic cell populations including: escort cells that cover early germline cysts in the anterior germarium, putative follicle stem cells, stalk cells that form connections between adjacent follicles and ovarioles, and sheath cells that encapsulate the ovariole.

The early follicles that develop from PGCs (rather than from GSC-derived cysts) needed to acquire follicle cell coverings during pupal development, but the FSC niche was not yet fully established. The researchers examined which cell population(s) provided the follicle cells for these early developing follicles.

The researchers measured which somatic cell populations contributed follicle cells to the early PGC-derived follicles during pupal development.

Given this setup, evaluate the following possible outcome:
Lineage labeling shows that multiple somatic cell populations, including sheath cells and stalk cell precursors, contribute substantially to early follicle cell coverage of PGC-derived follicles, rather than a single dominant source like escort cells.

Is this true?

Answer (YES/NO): NO